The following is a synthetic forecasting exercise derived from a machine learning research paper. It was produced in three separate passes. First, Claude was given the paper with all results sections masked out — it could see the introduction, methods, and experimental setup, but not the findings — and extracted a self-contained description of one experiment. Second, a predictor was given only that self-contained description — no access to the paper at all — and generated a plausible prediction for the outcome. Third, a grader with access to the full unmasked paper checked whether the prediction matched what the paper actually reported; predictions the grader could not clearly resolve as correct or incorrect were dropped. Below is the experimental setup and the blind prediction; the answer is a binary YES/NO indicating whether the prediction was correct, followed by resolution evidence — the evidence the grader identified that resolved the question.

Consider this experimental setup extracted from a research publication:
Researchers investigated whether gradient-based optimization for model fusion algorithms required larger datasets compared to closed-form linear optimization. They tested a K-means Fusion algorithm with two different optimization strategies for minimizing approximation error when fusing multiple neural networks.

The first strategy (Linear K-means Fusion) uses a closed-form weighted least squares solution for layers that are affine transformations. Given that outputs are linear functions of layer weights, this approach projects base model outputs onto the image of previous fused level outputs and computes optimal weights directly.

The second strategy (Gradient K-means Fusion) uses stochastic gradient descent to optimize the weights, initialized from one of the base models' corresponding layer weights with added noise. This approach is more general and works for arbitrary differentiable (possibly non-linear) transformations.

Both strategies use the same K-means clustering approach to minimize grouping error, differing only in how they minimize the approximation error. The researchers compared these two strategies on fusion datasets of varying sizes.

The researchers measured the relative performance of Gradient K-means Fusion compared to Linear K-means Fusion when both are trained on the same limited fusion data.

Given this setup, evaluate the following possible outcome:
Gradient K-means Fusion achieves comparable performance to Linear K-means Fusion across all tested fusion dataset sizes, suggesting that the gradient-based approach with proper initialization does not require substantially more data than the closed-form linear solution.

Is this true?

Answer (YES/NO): NO